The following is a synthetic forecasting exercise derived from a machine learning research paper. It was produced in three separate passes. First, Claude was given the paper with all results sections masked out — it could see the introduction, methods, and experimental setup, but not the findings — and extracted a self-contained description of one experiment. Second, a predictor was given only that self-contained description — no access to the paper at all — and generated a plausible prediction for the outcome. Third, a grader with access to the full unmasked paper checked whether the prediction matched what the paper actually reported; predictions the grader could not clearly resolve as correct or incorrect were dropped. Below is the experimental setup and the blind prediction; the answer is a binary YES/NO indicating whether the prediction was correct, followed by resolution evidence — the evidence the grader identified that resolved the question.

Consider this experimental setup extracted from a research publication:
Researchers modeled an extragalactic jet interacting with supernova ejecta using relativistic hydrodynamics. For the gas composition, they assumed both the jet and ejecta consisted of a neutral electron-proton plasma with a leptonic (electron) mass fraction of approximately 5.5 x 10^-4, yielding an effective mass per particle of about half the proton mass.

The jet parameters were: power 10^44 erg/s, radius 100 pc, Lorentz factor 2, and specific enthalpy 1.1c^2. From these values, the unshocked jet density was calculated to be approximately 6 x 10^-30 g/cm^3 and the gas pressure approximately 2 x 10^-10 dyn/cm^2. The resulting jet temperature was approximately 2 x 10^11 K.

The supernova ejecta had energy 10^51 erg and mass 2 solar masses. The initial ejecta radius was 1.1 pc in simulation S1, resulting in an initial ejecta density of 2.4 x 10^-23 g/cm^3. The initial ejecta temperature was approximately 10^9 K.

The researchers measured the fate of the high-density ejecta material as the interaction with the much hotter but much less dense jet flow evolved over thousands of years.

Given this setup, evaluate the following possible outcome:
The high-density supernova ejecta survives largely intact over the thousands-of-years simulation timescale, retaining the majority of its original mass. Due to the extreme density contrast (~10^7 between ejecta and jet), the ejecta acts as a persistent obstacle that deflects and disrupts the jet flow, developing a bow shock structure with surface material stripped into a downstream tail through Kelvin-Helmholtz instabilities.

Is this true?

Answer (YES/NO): NO